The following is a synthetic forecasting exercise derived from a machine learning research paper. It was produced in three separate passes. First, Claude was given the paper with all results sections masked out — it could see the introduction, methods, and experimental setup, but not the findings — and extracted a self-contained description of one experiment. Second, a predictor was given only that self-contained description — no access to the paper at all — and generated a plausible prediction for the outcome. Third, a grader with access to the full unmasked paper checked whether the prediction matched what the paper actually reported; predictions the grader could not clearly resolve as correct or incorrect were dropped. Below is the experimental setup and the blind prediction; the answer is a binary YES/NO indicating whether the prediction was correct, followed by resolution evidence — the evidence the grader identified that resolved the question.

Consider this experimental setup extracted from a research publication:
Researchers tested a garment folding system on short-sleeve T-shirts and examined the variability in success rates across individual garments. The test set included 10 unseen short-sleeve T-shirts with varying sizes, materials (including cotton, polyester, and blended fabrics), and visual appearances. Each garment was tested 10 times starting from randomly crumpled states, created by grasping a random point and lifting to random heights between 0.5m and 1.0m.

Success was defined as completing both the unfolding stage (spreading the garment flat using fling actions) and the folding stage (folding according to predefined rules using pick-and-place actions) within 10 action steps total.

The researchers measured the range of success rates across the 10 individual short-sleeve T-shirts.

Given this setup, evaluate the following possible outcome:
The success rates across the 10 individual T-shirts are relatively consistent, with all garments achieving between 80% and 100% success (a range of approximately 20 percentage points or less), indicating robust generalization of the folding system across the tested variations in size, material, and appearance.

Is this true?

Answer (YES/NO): NO